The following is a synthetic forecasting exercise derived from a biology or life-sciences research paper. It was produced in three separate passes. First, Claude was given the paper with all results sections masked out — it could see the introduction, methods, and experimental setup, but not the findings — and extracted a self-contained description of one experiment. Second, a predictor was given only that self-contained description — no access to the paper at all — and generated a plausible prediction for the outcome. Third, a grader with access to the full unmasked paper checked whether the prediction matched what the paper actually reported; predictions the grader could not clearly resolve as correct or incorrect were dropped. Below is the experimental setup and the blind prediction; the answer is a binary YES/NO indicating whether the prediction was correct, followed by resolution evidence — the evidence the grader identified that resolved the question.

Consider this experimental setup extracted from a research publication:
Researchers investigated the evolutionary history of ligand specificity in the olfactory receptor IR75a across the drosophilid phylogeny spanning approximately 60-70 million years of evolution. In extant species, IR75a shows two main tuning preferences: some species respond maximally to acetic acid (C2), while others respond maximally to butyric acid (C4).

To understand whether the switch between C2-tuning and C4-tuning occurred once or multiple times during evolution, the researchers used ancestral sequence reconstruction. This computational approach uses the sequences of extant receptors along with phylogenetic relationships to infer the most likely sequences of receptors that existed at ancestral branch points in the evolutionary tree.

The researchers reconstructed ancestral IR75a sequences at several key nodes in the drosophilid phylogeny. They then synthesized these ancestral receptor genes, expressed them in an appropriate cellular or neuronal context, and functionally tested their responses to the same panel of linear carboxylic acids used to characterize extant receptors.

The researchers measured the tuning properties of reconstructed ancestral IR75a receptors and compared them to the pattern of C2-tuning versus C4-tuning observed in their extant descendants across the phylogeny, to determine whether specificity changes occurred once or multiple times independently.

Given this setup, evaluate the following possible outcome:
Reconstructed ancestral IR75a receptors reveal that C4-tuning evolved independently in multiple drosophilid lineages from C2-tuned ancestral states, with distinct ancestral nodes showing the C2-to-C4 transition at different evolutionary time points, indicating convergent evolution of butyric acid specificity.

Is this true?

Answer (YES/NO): NO